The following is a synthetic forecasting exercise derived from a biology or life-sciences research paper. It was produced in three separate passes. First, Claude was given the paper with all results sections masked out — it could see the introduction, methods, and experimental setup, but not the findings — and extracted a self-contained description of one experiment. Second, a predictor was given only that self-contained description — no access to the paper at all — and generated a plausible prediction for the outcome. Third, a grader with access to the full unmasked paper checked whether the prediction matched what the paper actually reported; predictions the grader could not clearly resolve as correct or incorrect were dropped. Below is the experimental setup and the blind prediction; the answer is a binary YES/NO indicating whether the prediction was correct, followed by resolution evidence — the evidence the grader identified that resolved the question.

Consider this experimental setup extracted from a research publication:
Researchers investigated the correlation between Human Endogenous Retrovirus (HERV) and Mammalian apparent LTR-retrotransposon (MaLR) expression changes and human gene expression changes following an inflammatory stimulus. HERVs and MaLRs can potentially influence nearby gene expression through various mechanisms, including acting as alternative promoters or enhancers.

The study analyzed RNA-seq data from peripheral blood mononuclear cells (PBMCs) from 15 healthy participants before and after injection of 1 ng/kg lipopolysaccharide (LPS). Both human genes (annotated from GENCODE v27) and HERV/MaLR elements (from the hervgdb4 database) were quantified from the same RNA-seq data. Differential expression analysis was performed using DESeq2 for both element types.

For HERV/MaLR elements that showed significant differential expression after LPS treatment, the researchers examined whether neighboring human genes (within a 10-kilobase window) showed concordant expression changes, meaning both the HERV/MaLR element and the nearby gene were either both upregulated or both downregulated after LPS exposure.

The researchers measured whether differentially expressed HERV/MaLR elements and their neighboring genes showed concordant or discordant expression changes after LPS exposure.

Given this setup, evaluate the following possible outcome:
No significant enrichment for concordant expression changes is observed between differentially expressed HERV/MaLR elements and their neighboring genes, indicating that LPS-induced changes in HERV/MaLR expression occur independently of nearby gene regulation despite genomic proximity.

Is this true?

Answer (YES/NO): NO